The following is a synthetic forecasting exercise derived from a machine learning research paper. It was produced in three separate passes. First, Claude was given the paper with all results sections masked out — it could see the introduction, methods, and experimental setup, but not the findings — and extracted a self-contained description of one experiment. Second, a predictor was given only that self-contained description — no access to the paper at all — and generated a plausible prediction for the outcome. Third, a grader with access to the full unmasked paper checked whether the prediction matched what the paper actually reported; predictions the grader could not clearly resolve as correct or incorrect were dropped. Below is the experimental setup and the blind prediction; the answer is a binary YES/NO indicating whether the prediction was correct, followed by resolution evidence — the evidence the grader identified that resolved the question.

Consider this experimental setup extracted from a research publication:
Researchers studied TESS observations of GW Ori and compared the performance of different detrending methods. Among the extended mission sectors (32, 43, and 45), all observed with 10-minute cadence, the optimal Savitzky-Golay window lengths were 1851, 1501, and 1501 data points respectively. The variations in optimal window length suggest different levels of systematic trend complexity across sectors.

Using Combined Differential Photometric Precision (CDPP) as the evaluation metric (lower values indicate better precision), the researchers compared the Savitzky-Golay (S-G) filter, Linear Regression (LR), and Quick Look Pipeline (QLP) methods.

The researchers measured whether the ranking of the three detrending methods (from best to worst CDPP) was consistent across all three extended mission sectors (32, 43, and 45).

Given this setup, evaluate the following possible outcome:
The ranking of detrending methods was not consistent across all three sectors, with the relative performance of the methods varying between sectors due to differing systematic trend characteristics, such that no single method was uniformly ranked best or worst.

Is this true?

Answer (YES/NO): YES